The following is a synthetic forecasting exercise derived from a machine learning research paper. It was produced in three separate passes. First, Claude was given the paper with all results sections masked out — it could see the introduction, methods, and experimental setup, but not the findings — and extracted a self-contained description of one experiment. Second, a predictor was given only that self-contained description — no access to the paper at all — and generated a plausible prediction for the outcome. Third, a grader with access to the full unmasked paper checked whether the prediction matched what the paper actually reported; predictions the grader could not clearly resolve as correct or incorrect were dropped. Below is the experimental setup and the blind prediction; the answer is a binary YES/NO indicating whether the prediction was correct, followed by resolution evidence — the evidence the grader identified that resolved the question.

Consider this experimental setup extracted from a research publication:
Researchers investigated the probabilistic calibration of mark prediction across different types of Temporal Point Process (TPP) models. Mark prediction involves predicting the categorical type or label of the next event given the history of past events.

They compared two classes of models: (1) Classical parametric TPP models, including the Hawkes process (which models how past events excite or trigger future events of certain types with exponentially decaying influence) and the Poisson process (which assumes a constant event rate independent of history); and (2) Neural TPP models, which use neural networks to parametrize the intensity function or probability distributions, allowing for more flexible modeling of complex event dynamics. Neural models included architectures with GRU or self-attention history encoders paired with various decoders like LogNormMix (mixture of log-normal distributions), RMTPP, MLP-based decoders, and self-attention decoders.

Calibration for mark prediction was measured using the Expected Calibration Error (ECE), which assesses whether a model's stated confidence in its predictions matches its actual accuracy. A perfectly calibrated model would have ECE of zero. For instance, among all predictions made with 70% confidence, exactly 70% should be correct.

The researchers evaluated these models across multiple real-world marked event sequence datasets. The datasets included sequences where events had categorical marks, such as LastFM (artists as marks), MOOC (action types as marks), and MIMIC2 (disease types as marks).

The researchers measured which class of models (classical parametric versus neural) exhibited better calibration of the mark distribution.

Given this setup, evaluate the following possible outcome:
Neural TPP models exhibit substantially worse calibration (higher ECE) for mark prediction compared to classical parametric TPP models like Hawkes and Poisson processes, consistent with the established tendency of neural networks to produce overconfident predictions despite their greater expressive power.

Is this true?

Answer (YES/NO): NO